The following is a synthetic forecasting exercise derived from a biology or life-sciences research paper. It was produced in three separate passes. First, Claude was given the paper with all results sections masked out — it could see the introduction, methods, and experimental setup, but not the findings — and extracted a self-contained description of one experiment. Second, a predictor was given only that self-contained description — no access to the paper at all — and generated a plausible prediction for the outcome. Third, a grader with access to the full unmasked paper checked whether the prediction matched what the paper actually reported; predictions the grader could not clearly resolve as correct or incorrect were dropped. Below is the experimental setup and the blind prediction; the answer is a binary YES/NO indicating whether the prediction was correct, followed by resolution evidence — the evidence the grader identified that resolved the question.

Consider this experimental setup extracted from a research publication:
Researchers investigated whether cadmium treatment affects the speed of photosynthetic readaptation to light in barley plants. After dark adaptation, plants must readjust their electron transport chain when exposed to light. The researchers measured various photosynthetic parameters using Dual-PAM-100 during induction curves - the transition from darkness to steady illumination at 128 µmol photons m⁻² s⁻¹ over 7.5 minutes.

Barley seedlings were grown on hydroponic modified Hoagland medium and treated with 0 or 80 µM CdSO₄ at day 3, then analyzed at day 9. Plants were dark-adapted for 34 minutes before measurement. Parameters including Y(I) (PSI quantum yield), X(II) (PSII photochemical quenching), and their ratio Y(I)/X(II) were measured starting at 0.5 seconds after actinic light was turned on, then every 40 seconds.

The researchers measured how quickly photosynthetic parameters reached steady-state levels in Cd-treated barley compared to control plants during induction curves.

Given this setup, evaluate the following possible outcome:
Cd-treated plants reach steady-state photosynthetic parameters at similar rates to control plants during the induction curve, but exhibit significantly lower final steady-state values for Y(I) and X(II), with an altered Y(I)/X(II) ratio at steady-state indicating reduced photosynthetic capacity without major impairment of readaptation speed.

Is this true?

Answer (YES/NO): NO